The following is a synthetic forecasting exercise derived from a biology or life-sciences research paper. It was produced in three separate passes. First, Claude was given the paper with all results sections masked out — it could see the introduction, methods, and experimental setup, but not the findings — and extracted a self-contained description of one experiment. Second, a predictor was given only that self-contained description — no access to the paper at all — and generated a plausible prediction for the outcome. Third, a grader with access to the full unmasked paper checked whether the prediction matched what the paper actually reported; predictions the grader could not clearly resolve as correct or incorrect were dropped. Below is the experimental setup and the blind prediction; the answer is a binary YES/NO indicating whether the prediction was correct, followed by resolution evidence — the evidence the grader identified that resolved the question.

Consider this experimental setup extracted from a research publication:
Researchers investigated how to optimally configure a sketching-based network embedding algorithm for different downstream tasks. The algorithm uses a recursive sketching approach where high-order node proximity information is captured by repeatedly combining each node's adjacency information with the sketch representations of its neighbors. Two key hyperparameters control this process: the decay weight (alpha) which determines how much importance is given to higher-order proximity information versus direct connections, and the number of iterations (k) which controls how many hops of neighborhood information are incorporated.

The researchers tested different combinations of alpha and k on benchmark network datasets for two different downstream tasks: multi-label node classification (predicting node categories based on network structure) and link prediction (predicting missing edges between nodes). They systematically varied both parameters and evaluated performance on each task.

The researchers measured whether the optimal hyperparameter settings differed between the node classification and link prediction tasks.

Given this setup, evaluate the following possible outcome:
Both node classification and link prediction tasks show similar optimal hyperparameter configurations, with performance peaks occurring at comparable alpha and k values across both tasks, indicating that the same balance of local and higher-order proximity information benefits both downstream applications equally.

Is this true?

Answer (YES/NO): NO